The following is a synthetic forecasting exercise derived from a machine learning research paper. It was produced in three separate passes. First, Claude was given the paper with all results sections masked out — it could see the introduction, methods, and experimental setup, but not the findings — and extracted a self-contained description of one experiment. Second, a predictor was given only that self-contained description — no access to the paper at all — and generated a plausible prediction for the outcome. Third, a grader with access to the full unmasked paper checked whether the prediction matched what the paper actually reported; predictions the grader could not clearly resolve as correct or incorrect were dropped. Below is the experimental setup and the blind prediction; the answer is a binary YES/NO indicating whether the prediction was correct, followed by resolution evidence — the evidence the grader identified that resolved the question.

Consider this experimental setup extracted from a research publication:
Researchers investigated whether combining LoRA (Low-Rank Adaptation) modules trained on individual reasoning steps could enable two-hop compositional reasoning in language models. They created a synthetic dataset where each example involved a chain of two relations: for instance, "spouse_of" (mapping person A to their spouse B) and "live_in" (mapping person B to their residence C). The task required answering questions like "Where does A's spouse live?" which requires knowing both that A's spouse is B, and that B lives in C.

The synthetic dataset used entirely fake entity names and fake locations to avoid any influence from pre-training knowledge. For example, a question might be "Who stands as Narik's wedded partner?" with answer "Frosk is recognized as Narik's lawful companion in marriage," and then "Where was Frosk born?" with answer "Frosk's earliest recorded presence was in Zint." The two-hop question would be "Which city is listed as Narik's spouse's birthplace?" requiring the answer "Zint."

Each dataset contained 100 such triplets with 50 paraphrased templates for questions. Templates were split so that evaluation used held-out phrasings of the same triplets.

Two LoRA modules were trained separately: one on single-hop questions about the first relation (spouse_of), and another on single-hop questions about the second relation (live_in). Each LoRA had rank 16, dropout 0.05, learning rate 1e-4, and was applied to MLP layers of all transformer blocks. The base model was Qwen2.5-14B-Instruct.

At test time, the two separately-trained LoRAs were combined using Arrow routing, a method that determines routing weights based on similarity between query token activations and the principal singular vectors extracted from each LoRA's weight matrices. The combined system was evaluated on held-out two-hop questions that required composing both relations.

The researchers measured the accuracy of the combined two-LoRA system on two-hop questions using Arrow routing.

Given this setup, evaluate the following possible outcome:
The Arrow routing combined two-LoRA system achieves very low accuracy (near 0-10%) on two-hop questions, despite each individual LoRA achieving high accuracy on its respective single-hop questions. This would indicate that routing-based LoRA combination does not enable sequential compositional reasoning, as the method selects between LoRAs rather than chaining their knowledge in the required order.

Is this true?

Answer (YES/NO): YES